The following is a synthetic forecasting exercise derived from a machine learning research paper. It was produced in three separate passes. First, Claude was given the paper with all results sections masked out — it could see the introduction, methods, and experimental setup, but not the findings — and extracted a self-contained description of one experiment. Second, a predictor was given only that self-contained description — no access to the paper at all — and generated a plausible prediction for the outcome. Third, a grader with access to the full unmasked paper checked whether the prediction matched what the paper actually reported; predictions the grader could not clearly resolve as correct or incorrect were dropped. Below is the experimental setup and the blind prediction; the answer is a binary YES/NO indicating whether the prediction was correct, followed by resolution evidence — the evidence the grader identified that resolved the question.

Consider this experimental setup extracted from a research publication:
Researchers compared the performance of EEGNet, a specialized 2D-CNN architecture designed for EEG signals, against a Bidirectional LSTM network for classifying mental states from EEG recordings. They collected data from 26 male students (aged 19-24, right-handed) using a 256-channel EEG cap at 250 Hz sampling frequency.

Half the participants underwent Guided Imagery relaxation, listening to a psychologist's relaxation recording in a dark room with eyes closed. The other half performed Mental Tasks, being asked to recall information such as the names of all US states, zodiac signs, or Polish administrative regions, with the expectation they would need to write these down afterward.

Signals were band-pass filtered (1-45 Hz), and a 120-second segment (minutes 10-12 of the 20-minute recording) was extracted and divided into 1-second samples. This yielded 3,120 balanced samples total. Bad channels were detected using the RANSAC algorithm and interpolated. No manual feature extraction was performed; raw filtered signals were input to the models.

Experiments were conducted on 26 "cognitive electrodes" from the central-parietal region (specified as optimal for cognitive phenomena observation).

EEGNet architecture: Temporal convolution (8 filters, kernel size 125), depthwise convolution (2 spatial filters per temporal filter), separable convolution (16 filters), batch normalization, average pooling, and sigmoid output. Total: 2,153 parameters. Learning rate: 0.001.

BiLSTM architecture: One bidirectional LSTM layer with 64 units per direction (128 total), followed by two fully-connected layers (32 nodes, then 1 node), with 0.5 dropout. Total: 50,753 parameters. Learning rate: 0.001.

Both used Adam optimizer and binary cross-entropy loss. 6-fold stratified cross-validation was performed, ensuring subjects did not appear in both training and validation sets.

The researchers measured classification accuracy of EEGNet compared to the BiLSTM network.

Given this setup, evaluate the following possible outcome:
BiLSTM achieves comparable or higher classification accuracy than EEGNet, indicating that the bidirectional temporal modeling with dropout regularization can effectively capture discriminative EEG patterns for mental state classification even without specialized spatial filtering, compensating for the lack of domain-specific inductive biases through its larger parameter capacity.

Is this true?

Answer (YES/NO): NO